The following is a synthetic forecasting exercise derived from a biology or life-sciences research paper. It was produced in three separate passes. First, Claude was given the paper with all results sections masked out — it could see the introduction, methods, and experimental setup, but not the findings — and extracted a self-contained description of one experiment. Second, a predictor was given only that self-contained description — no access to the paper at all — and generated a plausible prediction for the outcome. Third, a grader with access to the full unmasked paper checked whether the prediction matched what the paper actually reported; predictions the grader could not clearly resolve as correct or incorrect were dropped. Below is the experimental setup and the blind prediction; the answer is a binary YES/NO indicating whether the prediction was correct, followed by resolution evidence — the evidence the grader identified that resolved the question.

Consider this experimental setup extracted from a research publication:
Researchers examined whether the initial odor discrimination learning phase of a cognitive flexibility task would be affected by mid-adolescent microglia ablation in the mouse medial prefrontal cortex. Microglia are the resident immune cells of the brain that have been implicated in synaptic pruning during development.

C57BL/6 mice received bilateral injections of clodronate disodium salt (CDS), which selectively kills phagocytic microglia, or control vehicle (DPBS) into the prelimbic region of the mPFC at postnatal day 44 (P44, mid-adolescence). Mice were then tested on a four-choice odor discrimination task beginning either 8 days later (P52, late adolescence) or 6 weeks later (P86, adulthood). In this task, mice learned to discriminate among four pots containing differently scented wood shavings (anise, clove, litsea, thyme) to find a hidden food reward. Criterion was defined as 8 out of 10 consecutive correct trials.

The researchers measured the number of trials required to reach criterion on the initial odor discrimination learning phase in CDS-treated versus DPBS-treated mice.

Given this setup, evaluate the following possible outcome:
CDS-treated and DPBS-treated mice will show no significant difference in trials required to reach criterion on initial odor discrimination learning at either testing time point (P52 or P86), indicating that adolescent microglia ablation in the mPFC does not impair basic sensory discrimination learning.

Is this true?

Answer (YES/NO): YES